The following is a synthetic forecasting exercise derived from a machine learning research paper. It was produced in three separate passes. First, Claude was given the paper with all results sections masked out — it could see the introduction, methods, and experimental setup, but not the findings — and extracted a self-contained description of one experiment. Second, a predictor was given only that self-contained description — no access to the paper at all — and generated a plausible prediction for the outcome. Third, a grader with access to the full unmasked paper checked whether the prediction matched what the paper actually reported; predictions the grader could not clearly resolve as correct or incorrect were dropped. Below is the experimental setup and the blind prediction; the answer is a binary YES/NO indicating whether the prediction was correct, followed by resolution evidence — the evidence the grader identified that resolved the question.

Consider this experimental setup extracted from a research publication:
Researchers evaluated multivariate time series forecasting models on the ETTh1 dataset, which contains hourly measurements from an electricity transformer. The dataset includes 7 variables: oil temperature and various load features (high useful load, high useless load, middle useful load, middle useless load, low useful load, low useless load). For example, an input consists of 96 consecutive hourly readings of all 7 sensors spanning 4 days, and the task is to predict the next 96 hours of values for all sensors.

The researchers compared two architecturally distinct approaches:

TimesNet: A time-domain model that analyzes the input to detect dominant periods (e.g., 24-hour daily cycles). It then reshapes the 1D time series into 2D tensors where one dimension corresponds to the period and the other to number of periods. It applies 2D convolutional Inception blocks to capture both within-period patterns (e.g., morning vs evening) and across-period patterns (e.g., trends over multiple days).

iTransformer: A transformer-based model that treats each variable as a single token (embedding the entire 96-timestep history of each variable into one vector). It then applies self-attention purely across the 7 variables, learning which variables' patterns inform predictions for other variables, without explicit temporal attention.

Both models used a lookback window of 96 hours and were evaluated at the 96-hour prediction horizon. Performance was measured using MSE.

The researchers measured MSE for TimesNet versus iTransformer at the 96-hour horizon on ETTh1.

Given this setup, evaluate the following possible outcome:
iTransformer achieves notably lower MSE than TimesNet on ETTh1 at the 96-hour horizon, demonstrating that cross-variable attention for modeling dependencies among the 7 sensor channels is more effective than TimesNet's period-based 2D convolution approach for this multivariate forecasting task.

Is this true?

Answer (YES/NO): NO